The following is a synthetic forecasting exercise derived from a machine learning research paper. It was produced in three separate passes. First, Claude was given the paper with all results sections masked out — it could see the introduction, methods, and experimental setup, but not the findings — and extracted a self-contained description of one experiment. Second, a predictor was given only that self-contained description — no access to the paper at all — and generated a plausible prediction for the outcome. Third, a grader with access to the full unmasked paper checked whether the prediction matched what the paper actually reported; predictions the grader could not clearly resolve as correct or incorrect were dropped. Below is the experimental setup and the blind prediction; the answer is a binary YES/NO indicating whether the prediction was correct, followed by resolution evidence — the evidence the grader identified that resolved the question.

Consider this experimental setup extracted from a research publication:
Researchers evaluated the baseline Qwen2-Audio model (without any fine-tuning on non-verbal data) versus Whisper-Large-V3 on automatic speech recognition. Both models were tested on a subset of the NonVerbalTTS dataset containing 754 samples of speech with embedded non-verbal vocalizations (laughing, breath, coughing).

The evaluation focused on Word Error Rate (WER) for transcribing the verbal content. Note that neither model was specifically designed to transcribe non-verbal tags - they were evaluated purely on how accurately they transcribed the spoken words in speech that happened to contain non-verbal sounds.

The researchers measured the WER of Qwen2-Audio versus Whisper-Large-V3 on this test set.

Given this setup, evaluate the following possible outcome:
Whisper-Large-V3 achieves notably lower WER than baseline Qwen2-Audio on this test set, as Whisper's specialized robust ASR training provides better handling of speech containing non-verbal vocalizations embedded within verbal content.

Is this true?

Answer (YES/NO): YES